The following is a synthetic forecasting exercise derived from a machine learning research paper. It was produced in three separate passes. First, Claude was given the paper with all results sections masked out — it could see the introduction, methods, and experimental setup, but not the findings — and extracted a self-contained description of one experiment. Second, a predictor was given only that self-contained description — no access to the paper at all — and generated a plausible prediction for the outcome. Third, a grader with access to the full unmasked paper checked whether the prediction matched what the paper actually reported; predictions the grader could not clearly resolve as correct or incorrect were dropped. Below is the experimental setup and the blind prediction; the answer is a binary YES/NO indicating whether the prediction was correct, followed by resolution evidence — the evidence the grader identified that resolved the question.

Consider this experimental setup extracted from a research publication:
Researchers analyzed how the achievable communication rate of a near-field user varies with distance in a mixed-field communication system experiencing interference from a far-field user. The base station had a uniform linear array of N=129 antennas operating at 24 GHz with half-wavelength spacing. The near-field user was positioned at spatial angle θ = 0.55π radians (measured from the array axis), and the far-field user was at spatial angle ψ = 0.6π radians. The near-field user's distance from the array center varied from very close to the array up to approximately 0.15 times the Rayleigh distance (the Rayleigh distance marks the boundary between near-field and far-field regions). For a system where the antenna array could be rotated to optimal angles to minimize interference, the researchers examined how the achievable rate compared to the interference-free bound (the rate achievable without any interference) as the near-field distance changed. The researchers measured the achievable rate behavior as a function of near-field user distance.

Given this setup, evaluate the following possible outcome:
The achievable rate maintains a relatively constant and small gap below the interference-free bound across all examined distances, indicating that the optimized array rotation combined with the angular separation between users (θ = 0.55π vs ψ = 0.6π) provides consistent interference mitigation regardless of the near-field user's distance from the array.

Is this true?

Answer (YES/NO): NO